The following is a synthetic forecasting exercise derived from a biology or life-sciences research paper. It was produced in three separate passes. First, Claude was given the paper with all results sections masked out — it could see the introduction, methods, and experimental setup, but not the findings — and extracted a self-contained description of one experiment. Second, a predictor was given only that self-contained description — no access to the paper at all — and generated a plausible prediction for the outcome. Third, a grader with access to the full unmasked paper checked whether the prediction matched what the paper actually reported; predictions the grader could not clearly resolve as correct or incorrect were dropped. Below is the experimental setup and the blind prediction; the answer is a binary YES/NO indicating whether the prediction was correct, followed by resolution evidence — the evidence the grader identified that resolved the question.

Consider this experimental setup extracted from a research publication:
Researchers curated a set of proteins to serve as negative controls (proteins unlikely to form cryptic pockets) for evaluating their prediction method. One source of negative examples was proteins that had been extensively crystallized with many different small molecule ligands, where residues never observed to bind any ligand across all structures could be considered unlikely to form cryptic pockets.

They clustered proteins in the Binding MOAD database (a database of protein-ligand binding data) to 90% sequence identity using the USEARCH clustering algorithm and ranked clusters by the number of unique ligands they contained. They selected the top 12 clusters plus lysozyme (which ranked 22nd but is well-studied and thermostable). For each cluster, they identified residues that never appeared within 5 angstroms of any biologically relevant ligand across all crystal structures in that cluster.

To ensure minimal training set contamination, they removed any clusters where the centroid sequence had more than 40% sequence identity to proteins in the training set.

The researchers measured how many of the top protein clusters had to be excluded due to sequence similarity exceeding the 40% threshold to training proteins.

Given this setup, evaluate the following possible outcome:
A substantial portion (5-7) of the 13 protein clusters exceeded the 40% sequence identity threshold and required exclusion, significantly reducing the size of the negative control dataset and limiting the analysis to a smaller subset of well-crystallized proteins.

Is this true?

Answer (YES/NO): NO